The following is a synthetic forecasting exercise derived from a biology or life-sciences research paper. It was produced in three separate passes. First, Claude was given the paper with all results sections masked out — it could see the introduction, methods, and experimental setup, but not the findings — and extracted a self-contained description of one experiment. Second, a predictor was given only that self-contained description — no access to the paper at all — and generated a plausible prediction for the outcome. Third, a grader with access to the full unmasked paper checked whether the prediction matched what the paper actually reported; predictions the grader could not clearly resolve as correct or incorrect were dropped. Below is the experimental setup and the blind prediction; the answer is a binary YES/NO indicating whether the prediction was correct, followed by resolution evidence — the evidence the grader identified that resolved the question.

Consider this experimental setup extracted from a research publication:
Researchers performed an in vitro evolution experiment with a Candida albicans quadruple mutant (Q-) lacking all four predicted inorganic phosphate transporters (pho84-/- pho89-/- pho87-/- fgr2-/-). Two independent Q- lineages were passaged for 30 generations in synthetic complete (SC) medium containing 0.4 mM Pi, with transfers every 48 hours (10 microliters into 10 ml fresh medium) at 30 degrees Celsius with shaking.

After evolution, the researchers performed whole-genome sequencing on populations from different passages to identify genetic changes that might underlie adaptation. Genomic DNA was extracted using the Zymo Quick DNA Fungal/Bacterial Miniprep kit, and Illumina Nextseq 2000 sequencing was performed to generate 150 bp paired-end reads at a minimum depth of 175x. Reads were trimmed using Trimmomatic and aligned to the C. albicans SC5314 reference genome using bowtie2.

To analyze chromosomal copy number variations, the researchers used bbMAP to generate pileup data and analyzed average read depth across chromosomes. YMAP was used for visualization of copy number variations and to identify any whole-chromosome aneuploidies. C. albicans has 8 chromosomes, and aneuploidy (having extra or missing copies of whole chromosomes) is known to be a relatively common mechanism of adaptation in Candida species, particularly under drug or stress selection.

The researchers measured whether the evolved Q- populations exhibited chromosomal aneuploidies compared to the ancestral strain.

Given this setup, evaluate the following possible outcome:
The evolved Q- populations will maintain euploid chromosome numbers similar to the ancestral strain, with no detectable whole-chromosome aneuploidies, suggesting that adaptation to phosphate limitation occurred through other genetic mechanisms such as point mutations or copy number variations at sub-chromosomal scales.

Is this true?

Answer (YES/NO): NO